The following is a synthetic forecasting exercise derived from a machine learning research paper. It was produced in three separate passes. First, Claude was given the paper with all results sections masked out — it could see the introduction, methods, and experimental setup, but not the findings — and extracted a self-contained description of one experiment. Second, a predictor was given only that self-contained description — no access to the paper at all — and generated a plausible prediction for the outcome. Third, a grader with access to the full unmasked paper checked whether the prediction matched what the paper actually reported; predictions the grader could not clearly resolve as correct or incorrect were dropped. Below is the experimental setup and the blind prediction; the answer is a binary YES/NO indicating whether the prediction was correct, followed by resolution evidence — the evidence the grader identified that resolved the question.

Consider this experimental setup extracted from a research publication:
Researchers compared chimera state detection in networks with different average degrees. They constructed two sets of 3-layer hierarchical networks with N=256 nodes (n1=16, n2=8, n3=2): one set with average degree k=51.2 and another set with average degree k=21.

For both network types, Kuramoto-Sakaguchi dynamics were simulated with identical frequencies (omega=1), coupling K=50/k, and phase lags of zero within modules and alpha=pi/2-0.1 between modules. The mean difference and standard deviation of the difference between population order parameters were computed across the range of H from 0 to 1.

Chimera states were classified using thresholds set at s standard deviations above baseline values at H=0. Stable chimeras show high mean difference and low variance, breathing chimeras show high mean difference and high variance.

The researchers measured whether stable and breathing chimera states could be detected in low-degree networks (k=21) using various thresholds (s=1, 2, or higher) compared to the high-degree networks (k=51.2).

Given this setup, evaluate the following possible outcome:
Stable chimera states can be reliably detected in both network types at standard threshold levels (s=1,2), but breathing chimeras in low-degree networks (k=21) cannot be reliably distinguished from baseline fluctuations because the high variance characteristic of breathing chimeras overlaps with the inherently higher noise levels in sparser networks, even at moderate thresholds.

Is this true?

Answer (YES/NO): NO